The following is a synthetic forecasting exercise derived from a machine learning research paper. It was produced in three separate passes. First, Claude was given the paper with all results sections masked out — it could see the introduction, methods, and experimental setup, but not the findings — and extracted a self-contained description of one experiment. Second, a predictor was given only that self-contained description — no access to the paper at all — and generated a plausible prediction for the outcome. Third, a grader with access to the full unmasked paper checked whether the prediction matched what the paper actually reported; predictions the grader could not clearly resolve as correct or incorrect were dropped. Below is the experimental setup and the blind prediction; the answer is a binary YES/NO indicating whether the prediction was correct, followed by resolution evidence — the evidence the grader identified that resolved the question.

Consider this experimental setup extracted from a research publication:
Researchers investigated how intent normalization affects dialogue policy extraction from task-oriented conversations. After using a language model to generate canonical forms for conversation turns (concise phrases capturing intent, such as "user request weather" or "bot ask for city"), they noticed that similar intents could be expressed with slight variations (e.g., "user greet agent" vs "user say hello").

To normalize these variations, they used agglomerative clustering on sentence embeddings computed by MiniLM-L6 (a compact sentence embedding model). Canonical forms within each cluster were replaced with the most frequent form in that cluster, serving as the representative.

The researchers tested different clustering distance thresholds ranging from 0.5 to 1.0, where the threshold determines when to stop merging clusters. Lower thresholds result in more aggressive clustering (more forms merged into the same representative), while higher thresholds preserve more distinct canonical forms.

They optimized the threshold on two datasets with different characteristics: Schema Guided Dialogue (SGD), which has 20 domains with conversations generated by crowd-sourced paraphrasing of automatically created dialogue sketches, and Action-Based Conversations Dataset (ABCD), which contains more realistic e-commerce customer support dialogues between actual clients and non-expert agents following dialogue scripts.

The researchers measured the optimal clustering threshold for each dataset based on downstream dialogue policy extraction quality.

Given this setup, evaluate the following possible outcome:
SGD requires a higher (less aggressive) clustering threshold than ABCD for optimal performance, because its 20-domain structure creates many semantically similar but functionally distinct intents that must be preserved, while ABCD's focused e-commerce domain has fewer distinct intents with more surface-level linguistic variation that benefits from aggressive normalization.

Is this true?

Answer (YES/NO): YES